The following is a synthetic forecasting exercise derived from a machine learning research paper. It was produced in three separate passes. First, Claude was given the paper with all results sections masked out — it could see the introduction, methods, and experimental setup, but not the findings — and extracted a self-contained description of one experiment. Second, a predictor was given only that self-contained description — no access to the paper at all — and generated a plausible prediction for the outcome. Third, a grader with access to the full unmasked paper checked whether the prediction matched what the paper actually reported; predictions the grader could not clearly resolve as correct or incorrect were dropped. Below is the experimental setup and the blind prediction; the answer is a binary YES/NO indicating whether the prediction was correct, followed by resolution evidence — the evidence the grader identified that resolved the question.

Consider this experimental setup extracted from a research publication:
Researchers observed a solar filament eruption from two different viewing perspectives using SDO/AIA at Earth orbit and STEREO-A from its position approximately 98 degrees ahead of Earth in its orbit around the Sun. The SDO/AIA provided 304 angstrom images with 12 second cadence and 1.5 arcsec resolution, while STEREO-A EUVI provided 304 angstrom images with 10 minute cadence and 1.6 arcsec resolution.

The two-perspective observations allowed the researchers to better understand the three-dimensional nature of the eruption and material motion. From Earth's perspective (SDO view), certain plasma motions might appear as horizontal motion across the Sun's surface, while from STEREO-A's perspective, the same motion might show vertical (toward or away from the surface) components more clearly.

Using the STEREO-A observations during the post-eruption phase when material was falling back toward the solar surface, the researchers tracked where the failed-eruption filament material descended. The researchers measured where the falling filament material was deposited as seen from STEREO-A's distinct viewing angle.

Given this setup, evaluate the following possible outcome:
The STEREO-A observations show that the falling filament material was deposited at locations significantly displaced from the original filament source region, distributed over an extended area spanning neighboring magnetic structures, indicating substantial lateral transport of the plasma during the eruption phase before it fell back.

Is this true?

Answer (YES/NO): NO